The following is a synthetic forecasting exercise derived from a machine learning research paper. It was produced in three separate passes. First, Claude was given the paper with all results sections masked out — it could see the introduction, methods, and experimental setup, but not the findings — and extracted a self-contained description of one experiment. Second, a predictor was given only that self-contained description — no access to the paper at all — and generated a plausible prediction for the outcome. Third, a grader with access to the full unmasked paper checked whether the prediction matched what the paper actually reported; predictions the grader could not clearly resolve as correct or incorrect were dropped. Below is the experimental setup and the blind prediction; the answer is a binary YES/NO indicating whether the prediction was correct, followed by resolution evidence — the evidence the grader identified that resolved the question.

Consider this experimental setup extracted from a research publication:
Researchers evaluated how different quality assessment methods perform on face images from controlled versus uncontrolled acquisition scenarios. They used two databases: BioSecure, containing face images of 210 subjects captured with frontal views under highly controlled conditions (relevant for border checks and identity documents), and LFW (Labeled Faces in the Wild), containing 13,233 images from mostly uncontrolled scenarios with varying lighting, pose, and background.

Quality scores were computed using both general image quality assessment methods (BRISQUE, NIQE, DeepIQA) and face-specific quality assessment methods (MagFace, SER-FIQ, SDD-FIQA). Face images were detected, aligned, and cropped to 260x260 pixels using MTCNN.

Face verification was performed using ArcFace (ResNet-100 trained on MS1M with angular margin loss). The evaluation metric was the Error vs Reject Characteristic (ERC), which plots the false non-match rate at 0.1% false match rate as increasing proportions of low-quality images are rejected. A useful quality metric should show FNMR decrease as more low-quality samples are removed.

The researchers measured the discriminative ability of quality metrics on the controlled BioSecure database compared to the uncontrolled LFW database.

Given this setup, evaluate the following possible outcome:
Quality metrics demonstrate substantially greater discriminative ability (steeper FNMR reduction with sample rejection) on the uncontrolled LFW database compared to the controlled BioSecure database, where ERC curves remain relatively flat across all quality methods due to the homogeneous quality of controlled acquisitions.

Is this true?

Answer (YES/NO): YES